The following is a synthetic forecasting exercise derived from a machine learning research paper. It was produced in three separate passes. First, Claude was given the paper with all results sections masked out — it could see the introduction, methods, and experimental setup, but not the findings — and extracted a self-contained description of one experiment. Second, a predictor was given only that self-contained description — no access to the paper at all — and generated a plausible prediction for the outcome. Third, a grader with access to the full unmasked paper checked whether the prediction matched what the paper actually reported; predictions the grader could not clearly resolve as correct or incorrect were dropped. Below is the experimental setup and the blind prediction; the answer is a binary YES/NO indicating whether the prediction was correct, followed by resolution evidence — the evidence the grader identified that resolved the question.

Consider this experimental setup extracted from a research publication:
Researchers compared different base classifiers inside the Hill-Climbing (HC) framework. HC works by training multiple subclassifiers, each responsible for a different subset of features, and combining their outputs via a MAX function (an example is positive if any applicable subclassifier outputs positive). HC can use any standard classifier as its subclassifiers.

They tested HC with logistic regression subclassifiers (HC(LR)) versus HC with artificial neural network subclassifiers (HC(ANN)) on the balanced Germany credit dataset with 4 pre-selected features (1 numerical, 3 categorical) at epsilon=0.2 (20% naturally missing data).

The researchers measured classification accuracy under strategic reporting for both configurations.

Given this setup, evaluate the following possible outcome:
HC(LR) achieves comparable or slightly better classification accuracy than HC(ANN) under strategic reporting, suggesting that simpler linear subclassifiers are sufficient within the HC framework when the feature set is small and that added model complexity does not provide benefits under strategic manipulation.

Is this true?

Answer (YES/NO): YES